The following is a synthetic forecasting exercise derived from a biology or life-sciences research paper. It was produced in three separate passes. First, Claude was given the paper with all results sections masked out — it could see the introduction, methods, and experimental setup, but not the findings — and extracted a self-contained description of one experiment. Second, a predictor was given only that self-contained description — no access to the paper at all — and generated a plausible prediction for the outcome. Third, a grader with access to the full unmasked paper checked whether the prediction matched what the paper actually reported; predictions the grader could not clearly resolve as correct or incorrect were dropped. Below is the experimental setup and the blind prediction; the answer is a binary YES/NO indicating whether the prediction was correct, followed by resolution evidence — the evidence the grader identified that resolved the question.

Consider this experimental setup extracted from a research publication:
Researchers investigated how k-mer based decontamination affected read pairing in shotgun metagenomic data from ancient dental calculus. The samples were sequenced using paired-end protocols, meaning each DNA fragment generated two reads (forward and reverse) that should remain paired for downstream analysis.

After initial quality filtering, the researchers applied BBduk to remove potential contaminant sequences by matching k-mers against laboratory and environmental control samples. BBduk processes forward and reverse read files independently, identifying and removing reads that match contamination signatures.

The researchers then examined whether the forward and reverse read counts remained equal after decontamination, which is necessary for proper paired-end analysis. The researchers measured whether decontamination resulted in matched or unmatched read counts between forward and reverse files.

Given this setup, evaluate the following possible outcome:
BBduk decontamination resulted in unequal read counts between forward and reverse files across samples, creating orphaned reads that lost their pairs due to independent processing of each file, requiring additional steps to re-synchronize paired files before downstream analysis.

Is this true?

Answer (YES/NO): YES